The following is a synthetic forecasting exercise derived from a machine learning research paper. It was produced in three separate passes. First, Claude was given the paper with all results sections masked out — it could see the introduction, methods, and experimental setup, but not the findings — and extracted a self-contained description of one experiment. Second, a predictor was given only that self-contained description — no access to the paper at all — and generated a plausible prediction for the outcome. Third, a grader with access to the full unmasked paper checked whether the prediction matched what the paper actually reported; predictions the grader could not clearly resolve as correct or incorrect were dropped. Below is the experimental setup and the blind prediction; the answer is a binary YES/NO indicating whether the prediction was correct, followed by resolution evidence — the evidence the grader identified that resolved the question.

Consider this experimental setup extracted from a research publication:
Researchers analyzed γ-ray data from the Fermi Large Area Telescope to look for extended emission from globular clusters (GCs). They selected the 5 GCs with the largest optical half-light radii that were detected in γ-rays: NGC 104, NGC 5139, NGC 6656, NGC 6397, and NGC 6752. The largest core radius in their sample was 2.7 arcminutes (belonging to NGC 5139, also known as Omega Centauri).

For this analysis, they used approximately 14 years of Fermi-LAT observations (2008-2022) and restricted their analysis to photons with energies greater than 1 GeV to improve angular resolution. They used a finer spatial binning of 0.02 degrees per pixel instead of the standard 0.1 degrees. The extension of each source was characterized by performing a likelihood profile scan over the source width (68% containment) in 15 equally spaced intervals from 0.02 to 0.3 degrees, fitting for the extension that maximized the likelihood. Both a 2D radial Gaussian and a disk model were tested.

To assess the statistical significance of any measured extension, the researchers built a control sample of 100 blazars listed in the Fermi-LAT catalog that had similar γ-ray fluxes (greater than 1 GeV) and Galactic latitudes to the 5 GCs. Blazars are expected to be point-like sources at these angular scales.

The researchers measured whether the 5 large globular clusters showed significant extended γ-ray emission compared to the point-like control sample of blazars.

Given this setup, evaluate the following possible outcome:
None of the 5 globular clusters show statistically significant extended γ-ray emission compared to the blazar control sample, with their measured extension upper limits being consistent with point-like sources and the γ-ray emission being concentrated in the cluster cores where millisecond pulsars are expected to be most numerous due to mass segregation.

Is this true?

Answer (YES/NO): YES